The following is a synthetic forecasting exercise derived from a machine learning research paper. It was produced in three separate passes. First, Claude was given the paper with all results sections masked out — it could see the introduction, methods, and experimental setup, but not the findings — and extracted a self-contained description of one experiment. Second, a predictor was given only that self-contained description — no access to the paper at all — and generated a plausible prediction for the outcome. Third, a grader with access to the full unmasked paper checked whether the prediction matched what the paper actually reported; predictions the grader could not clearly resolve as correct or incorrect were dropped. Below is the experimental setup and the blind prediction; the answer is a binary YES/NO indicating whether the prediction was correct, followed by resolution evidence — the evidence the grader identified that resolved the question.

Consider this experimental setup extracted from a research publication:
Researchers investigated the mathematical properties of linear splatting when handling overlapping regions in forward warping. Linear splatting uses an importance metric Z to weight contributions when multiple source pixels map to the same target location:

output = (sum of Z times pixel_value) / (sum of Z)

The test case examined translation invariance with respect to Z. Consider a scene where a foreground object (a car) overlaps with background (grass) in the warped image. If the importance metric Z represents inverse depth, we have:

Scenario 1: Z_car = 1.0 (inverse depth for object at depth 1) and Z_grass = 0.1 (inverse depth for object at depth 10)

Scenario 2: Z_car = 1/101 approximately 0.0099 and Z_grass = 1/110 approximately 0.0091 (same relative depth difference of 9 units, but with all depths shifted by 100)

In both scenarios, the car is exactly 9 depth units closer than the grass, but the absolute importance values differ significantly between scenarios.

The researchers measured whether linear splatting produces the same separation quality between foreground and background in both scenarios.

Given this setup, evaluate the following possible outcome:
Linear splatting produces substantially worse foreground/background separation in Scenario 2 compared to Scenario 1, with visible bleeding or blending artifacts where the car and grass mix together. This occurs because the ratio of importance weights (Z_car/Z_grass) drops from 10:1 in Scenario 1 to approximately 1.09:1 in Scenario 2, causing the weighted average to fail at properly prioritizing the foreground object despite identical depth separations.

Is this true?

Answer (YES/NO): YES